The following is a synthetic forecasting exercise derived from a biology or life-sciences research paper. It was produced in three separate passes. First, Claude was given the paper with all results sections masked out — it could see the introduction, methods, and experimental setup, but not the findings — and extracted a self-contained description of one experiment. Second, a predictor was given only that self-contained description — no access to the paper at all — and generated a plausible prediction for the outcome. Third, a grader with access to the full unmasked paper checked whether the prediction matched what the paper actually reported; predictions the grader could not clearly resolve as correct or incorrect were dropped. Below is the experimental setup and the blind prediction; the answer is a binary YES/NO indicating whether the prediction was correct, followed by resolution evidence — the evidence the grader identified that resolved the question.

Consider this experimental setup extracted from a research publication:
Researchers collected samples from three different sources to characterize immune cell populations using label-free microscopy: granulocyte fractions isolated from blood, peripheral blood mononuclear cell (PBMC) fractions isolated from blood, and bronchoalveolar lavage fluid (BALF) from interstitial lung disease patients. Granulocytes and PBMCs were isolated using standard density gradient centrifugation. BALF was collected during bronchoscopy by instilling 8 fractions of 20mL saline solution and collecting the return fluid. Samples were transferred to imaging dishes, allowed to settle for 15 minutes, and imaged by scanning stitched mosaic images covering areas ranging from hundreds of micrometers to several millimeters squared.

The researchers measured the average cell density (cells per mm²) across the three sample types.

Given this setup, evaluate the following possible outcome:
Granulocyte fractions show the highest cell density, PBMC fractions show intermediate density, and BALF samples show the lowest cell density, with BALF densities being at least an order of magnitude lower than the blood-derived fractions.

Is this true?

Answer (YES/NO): NO